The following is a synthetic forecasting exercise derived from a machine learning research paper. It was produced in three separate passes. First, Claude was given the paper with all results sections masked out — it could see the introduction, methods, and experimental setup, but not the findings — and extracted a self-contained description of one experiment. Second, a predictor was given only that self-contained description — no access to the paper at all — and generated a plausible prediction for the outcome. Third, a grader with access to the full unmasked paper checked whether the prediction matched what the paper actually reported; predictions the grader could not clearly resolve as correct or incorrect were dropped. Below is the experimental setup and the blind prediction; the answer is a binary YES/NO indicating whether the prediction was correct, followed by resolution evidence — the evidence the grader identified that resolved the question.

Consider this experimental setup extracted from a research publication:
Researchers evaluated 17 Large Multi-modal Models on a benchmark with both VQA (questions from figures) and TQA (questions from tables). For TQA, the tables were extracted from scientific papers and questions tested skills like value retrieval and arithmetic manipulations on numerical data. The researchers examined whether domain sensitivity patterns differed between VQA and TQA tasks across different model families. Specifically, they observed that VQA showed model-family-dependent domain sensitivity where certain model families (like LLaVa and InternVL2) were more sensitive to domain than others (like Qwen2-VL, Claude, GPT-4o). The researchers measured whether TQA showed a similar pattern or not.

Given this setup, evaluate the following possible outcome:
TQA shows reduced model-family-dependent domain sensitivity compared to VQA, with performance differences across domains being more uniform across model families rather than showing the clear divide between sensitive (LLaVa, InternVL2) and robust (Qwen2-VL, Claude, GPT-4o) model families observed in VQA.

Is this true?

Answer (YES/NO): YES